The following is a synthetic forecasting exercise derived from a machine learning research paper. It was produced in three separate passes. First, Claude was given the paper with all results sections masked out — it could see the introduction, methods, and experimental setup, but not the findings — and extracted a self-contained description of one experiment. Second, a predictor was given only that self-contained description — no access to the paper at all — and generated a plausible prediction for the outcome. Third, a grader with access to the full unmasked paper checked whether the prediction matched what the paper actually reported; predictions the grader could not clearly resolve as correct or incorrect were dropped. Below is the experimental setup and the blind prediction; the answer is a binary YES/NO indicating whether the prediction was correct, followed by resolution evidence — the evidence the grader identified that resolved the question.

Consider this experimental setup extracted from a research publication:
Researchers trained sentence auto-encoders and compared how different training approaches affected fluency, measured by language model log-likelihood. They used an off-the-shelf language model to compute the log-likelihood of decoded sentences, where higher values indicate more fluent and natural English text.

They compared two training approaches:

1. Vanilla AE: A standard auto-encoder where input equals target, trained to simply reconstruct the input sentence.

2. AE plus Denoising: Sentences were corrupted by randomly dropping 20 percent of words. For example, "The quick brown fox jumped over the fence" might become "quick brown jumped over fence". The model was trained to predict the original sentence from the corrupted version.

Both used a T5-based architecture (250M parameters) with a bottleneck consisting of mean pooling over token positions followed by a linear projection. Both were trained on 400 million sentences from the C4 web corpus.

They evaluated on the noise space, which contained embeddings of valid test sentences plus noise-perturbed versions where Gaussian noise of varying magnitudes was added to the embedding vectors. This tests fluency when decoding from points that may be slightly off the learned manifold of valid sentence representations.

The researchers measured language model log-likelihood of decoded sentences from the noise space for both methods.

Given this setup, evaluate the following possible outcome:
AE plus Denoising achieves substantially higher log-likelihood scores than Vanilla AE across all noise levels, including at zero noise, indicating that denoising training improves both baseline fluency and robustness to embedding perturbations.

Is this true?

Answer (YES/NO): NO